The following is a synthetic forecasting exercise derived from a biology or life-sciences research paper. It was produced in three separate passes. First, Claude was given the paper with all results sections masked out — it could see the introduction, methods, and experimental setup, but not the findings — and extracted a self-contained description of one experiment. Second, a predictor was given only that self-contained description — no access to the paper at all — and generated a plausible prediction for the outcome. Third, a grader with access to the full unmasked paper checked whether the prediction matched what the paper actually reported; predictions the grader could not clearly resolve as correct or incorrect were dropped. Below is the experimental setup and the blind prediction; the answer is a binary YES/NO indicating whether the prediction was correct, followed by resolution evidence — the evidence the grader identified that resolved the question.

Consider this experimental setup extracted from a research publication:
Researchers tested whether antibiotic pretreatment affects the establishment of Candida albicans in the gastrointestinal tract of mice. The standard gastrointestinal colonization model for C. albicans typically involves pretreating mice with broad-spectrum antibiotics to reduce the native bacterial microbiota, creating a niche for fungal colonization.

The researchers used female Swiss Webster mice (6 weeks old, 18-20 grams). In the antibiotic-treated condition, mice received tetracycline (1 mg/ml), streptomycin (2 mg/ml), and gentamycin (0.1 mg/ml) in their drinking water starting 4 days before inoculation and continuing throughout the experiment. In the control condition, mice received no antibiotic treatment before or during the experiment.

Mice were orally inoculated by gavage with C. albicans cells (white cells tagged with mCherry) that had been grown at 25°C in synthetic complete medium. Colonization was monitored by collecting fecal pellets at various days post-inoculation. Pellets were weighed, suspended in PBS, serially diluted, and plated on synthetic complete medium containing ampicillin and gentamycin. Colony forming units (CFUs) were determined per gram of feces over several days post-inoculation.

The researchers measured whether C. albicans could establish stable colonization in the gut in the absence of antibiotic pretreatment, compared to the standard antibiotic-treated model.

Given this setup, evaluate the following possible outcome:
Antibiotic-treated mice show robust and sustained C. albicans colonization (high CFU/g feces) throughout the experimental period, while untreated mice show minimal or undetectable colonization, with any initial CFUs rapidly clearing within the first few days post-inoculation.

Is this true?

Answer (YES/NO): NO